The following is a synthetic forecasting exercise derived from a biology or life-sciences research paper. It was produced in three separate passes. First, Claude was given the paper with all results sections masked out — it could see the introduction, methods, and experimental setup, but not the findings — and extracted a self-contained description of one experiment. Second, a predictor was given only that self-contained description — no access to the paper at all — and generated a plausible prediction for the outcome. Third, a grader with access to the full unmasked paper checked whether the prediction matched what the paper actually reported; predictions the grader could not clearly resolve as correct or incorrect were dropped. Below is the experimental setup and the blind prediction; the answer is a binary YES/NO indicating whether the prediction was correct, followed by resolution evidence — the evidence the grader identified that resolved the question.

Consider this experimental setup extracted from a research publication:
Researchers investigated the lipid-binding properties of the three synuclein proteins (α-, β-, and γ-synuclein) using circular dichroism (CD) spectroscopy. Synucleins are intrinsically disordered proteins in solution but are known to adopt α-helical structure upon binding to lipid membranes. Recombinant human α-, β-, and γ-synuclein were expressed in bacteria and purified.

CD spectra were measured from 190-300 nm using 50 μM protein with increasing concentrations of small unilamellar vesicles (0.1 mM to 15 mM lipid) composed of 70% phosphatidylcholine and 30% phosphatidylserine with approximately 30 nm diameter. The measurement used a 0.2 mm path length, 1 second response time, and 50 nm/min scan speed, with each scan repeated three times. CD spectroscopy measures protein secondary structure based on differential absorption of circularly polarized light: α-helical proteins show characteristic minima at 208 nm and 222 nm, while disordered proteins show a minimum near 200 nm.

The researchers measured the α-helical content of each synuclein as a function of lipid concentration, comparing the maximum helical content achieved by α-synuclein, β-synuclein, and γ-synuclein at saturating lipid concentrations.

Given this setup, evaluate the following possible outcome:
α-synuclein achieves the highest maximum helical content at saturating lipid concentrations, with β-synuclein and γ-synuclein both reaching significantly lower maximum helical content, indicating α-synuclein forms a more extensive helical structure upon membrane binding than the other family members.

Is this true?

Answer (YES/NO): YES